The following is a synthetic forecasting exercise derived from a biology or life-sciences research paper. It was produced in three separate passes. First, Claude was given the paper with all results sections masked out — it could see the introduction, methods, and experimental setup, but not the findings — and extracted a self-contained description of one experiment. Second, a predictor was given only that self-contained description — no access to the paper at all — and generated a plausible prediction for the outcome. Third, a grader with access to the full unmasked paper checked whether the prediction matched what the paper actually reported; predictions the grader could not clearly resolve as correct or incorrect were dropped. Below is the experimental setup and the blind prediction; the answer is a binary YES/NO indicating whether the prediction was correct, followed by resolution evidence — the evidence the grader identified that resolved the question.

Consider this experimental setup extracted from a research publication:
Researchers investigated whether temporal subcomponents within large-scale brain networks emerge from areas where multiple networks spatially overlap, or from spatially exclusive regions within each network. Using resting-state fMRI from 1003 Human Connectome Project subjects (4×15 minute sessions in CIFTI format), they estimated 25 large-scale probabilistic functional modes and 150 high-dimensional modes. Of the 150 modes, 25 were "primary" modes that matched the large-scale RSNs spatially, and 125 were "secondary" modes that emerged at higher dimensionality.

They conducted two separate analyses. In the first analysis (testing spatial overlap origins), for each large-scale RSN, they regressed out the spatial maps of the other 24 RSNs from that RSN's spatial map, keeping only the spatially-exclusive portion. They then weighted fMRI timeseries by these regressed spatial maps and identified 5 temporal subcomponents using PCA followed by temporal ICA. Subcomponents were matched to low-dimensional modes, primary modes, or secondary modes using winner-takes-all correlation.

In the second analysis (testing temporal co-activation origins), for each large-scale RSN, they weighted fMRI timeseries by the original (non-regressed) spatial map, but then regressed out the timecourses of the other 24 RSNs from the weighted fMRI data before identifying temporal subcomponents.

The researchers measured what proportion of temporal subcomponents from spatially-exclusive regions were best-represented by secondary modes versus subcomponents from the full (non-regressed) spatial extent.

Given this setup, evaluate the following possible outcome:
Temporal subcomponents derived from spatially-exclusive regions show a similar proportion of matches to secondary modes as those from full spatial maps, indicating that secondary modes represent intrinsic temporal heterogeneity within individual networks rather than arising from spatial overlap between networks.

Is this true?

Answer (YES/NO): NO